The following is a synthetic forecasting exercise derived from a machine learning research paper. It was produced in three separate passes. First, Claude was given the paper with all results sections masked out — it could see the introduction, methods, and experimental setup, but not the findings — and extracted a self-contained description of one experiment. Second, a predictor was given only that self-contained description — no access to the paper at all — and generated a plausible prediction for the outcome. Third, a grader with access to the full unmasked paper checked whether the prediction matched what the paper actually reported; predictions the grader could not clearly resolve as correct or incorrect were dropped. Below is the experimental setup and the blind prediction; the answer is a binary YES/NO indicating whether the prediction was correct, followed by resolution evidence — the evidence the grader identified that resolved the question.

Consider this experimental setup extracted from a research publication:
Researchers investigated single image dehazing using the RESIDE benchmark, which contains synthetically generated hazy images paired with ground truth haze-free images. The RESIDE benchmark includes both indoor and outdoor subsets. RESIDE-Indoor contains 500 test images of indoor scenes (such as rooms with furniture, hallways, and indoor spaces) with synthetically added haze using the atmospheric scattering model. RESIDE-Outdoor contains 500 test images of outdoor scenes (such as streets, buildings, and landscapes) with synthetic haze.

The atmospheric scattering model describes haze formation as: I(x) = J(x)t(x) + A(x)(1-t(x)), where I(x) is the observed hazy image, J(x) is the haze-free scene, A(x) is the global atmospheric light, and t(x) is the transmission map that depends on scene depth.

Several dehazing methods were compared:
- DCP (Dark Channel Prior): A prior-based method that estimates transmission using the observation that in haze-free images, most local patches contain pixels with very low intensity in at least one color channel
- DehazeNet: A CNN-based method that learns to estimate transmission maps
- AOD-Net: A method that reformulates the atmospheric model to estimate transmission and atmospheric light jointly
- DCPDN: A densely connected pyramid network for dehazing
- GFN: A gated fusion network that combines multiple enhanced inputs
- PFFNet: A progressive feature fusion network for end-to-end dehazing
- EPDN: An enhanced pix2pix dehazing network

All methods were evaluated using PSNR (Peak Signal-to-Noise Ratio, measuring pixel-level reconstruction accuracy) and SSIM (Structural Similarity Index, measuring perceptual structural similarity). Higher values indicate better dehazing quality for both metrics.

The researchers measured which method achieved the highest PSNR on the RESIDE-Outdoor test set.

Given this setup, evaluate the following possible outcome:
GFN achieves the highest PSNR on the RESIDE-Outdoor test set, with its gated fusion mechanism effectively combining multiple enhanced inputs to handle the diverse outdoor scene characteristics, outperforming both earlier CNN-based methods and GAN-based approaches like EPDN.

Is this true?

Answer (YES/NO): NO